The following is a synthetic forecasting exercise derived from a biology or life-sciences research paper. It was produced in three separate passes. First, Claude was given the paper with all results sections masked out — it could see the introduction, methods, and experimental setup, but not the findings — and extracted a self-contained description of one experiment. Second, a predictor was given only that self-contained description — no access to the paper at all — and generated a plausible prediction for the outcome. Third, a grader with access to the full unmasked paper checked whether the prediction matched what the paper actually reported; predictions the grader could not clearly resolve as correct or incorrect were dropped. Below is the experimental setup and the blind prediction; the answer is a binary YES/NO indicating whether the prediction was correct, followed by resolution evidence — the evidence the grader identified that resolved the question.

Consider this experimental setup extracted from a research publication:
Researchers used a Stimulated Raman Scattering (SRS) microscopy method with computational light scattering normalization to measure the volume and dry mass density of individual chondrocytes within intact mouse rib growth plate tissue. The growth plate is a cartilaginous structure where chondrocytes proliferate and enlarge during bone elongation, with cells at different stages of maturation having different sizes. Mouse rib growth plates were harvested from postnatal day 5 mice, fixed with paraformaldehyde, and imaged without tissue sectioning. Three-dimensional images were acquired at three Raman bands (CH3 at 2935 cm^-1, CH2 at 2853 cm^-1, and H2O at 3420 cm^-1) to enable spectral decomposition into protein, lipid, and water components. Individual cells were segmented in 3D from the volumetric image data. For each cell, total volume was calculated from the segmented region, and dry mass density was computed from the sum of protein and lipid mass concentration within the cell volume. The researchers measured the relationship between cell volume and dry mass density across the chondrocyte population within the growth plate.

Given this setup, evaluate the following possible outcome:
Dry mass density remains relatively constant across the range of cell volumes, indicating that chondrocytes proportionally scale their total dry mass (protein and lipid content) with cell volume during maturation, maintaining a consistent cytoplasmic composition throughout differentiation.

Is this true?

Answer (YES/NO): NO